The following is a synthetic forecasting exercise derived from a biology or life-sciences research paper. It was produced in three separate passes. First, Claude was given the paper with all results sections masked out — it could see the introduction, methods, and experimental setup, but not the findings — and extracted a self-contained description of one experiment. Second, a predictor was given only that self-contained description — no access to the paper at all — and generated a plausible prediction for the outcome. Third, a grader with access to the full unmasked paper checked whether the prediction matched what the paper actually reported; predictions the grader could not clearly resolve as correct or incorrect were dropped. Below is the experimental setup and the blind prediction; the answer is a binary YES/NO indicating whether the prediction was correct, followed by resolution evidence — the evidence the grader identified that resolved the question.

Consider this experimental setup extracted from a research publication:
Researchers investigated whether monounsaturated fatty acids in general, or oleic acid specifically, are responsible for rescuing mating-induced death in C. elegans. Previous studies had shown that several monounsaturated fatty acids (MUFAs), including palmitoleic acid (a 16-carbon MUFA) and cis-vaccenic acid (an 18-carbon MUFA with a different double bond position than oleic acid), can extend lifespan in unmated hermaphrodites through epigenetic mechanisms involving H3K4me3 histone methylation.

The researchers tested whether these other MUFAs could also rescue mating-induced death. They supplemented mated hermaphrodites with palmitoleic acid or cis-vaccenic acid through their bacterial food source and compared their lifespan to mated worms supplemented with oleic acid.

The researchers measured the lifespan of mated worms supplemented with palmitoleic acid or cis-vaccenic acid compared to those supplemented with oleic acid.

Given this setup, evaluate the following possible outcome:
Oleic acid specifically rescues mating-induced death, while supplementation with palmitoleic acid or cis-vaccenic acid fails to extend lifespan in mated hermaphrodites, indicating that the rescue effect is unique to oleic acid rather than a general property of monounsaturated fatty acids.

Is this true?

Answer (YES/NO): YES